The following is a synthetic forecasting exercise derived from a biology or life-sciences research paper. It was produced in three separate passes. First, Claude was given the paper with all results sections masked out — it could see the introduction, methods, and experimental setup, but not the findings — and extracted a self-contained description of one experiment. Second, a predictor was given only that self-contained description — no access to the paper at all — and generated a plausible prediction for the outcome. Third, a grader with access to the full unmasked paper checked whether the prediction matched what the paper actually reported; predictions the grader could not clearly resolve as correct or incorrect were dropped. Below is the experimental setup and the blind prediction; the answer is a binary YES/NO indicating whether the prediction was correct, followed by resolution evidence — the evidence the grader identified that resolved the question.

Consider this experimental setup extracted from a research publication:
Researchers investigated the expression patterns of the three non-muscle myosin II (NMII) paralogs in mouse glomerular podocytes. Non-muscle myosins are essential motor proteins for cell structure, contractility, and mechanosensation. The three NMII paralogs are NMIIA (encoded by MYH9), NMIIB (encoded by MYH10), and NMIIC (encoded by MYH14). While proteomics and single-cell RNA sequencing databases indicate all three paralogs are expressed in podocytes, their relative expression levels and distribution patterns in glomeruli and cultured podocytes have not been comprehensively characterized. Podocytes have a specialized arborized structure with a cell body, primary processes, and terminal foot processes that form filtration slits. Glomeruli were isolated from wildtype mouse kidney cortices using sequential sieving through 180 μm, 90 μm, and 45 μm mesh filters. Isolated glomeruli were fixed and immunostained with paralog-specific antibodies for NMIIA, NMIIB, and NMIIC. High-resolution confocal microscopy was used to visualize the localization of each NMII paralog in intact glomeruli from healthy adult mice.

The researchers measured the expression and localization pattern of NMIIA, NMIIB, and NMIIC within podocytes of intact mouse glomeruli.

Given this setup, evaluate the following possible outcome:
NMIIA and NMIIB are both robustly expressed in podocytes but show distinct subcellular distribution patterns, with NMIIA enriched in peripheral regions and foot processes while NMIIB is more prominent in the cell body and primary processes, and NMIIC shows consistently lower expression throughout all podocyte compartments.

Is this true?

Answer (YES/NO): NO